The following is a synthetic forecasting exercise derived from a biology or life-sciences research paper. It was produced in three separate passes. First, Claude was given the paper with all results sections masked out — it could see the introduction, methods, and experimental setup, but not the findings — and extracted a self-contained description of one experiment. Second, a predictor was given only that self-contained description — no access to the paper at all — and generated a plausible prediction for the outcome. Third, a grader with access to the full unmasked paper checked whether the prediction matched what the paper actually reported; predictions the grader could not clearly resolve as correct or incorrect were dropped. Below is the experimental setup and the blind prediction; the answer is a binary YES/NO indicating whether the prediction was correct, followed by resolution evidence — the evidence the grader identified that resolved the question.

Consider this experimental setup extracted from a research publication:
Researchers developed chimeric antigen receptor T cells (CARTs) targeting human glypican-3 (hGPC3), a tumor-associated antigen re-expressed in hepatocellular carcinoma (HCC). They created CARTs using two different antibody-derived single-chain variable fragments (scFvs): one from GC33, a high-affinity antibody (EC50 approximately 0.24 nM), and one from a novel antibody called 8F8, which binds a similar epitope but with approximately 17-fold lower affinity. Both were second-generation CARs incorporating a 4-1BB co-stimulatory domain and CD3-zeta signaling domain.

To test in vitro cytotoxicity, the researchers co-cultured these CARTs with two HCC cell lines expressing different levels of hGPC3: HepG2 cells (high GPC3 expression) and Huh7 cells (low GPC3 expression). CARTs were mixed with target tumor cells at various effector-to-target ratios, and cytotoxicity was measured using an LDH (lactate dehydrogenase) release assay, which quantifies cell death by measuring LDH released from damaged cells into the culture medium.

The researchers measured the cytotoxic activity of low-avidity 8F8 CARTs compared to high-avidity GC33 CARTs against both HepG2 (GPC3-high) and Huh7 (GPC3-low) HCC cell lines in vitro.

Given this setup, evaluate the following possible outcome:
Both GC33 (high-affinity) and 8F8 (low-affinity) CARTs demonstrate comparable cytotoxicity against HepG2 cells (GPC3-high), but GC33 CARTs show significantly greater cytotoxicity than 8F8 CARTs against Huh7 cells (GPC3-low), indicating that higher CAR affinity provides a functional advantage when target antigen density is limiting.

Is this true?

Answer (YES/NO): NO